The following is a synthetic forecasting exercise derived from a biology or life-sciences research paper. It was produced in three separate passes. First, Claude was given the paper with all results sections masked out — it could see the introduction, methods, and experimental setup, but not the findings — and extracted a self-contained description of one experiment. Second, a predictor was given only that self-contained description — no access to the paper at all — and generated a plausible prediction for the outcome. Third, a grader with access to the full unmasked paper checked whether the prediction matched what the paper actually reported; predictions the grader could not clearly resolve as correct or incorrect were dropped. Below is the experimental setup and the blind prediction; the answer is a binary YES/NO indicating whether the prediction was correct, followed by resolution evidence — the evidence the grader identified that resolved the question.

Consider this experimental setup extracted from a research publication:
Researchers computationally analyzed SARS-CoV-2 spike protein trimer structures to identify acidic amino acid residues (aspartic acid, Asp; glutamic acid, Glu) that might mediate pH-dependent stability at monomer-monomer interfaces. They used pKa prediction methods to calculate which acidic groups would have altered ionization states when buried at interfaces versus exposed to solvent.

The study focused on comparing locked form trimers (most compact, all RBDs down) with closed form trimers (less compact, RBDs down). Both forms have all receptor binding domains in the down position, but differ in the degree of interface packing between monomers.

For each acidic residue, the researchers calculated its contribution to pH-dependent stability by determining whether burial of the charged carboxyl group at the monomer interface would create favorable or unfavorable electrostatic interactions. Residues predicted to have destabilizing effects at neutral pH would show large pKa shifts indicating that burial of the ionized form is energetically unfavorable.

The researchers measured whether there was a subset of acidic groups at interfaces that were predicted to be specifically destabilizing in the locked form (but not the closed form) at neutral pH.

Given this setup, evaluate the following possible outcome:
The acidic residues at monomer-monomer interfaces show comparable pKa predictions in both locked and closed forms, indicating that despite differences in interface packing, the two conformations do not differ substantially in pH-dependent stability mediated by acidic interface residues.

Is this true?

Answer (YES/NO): NO